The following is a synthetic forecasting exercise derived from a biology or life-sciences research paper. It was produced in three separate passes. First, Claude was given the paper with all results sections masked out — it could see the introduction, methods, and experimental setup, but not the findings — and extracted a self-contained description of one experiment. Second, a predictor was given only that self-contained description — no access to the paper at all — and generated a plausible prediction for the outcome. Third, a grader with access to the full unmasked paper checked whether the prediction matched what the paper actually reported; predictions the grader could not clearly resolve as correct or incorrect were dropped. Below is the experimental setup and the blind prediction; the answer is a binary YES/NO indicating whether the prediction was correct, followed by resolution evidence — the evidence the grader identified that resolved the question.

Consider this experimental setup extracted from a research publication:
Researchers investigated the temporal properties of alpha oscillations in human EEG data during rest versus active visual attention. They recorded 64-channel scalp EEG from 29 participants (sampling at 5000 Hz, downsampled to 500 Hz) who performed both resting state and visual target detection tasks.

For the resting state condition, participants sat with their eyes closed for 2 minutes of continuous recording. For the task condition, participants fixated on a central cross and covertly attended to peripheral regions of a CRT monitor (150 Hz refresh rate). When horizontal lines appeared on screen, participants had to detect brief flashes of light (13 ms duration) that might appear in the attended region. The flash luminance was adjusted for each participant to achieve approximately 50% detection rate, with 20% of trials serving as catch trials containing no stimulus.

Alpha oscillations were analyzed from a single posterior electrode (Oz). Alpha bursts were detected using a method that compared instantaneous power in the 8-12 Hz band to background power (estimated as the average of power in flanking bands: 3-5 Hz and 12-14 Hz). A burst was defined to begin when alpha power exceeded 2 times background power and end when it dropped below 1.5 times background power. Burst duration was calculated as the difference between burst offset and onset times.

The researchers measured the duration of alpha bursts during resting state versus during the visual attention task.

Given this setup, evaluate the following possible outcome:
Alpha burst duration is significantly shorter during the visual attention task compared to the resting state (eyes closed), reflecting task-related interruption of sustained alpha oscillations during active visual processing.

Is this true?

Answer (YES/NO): YES